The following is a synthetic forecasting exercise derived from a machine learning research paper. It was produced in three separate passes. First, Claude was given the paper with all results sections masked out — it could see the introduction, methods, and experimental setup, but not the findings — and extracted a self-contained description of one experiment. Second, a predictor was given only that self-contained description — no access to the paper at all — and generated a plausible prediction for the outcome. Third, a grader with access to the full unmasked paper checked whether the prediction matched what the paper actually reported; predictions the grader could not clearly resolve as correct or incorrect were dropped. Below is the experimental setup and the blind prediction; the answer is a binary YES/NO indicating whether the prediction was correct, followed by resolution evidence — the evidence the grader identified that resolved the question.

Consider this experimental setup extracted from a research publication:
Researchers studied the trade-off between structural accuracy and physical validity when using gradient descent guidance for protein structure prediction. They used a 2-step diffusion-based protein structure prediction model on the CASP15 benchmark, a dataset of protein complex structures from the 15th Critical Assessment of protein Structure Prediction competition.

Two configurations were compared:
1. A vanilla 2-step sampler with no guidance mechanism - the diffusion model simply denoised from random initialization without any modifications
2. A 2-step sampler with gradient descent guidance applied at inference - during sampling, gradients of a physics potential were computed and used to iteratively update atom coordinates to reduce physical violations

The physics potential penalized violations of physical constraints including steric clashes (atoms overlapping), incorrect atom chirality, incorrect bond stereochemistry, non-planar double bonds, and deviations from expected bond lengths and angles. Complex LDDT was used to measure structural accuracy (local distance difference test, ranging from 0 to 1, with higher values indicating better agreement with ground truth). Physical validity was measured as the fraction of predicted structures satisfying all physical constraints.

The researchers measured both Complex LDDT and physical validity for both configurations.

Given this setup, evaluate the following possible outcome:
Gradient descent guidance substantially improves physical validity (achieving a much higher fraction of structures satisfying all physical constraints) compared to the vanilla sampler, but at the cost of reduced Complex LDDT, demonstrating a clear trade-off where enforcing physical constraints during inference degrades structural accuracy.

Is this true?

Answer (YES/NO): NO